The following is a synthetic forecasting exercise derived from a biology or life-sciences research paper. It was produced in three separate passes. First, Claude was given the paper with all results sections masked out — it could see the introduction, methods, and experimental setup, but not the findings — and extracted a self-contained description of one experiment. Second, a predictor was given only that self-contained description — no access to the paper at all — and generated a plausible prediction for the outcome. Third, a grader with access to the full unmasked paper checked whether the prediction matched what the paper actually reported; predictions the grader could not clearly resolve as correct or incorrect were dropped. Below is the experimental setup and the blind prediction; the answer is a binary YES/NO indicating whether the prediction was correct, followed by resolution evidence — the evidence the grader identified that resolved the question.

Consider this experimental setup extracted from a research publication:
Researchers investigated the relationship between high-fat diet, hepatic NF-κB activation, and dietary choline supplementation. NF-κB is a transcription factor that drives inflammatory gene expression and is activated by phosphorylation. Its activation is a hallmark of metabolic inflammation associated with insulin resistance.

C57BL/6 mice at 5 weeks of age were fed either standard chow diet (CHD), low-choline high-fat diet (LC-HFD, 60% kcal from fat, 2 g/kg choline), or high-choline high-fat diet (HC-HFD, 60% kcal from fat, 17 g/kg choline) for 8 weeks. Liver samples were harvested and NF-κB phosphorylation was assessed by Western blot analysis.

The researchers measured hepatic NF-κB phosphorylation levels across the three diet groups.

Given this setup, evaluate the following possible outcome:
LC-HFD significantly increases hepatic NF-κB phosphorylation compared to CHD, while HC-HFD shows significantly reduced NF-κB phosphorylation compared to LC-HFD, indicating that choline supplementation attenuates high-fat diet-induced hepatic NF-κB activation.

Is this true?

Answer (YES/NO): YES